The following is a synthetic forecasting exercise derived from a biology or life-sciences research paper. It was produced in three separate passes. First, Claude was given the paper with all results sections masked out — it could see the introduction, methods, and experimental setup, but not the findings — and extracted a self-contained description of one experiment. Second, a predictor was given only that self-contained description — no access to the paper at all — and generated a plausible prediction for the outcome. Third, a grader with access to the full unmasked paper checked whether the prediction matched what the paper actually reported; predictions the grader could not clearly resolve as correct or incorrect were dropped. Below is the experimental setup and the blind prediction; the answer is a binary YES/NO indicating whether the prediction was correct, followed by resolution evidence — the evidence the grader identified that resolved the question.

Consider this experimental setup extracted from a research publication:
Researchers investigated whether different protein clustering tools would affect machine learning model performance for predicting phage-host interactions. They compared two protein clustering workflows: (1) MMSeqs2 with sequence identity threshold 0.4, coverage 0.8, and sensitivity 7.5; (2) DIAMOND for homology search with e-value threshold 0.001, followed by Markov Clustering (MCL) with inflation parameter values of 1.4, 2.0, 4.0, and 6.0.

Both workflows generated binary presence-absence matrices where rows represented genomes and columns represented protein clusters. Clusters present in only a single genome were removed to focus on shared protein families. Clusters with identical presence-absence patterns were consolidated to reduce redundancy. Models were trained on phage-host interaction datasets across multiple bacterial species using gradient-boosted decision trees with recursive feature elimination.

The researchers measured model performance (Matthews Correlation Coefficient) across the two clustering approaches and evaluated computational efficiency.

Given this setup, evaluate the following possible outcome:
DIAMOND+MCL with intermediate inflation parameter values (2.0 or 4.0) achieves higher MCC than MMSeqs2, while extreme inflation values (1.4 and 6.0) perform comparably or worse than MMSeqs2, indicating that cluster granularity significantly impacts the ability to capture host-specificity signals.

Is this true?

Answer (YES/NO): NO